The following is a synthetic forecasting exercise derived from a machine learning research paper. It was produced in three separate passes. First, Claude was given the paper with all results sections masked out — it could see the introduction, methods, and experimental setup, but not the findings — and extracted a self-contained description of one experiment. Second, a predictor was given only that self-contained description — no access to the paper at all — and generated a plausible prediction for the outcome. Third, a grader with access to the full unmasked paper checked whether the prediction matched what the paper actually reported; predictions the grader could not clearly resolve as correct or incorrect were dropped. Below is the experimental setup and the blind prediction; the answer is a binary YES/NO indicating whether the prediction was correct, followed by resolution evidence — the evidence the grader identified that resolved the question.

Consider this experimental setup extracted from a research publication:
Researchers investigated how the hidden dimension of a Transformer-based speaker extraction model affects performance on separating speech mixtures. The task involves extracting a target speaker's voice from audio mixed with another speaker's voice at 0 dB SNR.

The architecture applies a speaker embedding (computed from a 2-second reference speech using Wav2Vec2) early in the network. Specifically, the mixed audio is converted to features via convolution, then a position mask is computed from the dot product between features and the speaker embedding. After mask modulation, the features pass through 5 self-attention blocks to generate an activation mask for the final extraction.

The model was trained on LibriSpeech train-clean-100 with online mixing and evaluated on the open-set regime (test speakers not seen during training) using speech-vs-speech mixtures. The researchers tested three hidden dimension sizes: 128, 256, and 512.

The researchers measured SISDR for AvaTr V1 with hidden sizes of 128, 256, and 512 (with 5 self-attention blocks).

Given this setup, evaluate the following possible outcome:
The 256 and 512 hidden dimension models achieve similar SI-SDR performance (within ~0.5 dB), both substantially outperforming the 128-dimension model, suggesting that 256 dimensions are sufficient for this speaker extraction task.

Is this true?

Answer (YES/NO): YES